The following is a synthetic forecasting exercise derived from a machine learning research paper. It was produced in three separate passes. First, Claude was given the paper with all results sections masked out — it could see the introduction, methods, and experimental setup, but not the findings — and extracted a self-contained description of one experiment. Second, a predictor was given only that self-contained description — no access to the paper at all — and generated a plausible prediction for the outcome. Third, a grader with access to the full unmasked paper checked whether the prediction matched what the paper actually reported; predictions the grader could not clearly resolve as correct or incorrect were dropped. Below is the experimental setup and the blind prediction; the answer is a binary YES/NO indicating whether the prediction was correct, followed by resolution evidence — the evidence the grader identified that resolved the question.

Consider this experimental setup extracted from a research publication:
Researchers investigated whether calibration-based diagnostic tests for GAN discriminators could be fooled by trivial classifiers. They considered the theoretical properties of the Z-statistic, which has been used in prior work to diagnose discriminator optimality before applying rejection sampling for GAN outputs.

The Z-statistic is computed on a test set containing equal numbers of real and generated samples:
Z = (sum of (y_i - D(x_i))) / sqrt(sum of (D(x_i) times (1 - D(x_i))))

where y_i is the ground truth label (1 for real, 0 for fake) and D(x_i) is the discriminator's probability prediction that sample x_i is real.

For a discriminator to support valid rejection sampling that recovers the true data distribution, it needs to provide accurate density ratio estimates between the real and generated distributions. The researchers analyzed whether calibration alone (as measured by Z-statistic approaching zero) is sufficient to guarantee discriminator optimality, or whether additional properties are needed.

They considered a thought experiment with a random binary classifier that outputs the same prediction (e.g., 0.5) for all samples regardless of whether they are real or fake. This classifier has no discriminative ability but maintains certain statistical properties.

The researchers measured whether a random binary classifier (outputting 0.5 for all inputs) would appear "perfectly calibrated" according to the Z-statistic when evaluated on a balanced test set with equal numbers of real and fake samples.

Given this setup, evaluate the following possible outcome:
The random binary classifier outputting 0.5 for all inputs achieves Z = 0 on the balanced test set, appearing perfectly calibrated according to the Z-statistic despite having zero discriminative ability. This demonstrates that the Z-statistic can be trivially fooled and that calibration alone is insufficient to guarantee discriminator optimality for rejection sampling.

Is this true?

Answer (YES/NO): YES